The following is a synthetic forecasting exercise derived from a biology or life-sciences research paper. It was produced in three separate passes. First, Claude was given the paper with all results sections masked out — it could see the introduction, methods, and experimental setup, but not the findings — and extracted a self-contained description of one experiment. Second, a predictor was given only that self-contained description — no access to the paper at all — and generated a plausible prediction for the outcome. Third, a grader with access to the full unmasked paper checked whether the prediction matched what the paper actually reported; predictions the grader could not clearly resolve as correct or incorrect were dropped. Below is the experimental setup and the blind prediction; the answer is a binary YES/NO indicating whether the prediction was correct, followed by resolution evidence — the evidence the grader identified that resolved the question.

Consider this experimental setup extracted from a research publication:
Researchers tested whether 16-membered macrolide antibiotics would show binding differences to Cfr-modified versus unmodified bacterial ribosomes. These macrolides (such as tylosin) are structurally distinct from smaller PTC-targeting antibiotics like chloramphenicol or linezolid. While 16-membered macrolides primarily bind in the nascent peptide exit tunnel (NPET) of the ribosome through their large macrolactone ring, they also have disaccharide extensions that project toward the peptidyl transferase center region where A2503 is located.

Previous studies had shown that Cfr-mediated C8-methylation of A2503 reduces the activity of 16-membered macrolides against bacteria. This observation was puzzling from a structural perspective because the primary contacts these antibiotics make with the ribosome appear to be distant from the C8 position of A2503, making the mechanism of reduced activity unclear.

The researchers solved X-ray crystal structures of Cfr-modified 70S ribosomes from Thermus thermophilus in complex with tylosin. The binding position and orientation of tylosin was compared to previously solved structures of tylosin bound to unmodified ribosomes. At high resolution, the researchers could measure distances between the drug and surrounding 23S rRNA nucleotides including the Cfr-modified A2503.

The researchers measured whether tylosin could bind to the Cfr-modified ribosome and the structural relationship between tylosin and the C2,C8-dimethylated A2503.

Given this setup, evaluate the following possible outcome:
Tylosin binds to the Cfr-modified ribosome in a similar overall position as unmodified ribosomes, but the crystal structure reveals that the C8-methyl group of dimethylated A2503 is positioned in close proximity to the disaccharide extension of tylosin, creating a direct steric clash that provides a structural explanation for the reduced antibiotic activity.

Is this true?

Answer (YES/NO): NO